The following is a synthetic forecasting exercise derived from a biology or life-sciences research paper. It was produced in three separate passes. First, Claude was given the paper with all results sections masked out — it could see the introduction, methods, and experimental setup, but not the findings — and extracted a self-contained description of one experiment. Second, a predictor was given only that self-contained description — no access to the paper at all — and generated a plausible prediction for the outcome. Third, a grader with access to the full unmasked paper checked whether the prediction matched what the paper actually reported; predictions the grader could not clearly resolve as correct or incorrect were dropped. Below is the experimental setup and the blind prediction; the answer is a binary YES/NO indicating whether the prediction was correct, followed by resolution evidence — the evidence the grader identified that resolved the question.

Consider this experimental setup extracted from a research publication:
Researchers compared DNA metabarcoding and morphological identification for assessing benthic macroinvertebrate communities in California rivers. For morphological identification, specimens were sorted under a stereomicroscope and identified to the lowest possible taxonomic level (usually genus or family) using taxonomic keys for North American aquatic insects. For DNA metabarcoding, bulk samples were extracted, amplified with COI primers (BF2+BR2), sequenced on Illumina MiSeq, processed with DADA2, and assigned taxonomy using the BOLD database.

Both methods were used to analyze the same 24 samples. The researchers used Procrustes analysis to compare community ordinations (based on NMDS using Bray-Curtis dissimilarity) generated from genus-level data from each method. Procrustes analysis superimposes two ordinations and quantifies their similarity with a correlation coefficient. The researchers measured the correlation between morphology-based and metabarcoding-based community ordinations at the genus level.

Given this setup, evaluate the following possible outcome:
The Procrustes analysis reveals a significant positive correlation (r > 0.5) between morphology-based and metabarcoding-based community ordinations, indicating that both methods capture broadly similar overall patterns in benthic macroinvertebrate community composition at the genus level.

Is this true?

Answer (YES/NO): YES